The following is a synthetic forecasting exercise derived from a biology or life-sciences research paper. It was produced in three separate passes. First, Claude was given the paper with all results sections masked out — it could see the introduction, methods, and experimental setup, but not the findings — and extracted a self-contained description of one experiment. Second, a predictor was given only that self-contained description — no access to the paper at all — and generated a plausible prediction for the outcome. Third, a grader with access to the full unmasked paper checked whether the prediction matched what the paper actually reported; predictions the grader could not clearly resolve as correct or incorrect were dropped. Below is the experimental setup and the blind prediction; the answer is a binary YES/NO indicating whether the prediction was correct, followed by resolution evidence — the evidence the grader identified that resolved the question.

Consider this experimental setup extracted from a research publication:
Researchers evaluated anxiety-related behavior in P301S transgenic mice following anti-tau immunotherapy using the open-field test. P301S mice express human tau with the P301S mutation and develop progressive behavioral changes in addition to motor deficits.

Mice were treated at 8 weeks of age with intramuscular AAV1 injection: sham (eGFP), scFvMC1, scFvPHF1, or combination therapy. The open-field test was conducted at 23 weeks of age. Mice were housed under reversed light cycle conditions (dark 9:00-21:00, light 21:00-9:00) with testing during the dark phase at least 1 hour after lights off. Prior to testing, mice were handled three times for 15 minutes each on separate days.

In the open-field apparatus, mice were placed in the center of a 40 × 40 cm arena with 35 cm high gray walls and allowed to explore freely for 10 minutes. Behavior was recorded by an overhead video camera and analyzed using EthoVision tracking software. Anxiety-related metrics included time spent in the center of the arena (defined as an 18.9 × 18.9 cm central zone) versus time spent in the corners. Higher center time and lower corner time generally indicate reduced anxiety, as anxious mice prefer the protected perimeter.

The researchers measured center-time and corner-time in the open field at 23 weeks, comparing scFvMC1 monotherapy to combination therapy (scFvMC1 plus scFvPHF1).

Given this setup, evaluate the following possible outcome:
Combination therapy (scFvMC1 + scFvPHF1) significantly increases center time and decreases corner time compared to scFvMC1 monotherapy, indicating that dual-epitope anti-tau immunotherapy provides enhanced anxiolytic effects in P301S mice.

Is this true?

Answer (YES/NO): NO